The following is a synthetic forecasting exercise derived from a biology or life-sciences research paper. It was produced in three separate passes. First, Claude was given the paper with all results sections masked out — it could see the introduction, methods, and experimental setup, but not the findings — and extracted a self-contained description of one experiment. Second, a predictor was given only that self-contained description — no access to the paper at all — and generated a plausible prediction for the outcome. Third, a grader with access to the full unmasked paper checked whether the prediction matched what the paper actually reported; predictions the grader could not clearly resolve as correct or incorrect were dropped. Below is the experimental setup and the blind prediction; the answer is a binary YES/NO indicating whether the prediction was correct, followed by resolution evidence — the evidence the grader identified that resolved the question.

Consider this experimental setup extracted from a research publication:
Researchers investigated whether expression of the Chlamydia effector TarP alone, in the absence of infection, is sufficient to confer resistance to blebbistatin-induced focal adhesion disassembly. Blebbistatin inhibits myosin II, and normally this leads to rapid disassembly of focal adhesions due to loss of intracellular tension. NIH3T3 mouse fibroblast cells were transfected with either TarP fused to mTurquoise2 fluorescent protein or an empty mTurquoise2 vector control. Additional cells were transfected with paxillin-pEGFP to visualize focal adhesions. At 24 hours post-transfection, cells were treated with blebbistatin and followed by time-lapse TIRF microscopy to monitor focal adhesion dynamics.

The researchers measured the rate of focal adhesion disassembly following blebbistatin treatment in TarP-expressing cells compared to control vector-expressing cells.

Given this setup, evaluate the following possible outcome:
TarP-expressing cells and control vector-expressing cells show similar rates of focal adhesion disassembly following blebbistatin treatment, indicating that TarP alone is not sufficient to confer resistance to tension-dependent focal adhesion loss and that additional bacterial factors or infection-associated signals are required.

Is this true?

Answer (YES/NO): NO